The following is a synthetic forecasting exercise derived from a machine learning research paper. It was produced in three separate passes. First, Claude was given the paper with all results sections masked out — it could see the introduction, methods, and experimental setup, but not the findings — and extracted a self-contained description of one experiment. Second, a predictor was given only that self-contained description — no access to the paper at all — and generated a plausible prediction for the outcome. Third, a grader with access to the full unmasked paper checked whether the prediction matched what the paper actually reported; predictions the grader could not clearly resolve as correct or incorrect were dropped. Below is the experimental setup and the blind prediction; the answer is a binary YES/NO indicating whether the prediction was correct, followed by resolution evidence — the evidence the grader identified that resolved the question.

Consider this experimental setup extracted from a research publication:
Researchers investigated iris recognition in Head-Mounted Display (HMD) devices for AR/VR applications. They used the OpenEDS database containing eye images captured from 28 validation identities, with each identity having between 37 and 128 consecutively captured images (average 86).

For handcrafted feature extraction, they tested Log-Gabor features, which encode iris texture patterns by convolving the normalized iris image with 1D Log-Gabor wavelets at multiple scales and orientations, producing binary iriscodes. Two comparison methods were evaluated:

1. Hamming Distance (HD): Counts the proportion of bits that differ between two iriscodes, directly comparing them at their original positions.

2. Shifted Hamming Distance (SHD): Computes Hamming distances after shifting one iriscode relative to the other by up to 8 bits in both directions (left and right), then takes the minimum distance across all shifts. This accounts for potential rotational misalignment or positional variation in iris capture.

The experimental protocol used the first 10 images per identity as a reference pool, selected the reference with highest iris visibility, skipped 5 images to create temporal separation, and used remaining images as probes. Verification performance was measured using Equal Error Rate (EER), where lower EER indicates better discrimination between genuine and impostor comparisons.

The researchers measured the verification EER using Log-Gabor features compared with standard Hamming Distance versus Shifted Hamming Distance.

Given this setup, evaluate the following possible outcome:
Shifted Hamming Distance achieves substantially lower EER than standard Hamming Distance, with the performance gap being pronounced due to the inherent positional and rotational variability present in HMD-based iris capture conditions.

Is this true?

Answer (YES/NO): NO